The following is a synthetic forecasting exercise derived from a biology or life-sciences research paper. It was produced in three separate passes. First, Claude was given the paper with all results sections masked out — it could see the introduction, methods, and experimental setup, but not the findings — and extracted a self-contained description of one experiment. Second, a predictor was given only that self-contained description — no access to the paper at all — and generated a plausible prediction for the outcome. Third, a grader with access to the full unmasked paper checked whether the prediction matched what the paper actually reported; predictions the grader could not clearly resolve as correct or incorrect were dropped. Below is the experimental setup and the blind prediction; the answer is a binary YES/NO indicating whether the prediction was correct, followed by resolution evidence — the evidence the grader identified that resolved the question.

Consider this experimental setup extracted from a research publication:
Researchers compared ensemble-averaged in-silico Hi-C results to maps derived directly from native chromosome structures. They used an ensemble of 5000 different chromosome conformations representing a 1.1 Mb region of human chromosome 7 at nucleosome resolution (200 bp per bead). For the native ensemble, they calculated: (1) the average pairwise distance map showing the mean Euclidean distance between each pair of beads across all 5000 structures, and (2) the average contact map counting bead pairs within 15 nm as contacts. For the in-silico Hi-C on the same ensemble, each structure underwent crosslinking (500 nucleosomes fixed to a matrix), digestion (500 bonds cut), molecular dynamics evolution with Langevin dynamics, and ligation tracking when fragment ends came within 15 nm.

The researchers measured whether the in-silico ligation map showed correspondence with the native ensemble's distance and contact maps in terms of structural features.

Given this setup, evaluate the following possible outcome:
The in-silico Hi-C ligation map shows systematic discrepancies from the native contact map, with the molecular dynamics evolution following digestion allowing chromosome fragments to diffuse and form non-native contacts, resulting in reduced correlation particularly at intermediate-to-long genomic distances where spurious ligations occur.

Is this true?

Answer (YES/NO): NO